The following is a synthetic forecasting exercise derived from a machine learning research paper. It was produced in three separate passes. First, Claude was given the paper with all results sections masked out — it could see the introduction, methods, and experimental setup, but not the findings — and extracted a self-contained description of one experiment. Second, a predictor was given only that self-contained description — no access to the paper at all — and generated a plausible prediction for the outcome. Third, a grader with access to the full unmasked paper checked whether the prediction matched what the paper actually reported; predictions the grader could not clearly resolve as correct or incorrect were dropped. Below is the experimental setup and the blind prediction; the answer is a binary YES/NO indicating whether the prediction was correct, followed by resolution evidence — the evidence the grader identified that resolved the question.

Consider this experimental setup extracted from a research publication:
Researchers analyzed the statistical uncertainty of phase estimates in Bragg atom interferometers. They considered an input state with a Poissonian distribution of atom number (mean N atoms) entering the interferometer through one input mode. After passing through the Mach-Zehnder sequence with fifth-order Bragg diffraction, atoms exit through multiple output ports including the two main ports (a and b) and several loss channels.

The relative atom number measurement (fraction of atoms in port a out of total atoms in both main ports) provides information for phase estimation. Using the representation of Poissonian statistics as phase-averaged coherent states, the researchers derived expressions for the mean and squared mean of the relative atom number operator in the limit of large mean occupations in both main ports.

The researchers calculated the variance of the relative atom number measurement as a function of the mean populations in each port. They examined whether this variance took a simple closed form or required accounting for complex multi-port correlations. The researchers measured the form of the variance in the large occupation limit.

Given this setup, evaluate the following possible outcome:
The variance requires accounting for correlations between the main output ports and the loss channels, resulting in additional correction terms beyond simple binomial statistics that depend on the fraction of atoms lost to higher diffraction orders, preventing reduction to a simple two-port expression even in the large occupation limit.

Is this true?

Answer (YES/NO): NO